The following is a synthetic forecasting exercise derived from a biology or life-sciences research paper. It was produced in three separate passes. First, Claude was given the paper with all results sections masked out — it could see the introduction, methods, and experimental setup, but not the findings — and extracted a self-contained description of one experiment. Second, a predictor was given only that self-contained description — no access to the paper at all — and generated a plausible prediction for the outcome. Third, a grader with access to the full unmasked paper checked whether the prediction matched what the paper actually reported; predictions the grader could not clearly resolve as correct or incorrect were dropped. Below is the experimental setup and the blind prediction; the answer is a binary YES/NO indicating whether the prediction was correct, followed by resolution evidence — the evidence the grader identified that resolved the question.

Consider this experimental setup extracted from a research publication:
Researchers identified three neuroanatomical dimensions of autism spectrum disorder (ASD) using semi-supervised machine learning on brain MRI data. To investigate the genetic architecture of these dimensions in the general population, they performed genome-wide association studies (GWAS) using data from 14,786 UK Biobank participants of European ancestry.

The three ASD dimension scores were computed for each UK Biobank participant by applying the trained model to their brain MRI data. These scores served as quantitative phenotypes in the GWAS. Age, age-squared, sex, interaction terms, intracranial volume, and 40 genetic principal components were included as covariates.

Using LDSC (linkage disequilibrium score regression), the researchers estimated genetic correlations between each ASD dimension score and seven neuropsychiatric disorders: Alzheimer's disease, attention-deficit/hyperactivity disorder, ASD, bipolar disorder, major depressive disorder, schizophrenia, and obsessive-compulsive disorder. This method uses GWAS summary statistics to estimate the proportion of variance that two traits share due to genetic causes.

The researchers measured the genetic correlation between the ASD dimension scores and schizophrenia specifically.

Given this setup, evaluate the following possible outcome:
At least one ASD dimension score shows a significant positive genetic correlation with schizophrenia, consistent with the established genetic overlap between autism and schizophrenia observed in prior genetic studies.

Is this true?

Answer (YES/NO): YES